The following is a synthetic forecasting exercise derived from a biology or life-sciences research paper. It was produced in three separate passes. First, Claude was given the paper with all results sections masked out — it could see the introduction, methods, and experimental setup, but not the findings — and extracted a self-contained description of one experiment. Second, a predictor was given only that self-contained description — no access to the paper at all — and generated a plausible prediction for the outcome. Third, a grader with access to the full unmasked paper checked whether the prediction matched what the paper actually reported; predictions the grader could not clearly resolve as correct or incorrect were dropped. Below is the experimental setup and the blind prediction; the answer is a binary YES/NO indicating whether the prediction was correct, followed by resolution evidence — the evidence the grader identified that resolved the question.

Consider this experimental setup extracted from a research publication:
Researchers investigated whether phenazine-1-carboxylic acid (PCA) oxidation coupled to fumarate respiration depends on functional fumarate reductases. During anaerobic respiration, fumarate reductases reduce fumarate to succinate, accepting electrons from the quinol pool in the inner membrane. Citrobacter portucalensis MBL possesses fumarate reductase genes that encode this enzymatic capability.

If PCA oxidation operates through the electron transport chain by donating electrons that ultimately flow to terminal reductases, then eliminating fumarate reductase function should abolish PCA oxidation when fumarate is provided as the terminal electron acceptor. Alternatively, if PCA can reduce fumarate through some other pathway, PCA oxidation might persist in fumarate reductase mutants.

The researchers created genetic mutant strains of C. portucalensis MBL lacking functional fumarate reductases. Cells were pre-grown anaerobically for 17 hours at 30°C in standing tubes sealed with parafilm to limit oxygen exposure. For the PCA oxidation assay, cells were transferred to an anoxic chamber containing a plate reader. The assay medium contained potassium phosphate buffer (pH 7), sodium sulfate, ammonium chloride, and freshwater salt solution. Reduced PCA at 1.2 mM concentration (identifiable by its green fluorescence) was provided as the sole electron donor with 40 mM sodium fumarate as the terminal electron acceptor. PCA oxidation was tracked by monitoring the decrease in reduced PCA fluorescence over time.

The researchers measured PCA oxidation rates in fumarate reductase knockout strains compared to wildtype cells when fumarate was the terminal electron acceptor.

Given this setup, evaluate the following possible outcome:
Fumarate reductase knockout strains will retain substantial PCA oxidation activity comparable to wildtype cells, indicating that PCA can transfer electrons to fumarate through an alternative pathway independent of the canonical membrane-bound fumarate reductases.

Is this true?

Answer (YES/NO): NO